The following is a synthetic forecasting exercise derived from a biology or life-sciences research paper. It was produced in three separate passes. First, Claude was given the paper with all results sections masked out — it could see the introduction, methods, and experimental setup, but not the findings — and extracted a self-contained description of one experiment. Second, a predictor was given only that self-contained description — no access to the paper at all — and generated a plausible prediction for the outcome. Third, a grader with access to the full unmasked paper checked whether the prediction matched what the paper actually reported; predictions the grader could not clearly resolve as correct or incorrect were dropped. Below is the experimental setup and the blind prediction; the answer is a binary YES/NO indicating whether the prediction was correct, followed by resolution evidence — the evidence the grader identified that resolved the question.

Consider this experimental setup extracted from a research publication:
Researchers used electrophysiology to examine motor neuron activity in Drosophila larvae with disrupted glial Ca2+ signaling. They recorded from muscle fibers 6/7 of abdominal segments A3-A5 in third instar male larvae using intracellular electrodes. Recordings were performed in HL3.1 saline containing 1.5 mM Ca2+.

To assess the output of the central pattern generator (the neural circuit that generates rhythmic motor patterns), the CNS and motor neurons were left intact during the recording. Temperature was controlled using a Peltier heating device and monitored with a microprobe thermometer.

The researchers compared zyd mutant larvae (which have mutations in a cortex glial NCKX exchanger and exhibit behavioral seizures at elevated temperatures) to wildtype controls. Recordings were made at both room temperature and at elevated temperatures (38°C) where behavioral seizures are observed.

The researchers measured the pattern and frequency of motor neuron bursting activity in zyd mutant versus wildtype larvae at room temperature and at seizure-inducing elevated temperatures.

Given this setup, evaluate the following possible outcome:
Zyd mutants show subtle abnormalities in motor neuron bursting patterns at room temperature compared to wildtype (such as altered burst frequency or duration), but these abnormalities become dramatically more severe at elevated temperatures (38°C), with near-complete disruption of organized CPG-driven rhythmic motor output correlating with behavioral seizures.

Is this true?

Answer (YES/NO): NO